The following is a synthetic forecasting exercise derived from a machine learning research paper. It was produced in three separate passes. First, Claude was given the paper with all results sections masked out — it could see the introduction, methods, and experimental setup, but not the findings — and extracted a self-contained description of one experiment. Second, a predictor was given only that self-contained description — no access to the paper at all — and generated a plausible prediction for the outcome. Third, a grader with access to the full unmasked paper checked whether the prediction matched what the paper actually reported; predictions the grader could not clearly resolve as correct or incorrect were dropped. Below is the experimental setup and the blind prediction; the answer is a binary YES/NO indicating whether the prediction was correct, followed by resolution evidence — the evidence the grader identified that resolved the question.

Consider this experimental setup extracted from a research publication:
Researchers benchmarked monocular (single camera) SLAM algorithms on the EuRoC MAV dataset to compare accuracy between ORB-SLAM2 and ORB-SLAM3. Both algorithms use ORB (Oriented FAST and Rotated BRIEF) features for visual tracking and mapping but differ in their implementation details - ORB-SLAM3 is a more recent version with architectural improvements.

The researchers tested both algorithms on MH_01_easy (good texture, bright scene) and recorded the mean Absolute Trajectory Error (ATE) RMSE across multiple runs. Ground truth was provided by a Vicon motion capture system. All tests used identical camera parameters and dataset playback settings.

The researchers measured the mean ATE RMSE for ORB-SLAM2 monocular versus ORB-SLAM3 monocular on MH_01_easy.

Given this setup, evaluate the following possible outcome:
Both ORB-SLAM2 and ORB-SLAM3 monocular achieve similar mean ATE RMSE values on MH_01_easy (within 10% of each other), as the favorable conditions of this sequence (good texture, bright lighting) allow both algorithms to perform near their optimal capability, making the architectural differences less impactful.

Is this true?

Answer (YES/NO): NO